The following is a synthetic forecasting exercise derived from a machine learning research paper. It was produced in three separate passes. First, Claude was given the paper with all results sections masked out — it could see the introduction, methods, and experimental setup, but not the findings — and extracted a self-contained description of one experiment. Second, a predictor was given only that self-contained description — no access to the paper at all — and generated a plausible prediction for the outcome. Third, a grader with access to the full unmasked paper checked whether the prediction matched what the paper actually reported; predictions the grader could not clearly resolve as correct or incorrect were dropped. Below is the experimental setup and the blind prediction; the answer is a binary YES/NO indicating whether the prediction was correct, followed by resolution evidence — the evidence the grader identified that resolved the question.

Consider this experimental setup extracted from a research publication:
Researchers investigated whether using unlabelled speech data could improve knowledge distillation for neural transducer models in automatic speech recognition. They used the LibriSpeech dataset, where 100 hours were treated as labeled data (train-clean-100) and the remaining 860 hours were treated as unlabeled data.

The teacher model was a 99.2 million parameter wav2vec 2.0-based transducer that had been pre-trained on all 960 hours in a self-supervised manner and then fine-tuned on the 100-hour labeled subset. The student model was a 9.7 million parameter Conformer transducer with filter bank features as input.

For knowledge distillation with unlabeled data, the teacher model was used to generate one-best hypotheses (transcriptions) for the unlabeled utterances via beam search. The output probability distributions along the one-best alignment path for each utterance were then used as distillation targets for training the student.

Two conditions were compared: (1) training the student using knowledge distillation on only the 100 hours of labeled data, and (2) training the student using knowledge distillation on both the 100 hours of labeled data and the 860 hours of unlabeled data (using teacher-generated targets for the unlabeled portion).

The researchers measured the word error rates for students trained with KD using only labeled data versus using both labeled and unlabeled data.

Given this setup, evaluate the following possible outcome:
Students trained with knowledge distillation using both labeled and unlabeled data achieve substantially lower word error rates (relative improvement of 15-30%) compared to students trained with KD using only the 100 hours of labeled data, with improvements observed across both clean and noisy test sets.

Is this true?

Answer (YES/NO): NO